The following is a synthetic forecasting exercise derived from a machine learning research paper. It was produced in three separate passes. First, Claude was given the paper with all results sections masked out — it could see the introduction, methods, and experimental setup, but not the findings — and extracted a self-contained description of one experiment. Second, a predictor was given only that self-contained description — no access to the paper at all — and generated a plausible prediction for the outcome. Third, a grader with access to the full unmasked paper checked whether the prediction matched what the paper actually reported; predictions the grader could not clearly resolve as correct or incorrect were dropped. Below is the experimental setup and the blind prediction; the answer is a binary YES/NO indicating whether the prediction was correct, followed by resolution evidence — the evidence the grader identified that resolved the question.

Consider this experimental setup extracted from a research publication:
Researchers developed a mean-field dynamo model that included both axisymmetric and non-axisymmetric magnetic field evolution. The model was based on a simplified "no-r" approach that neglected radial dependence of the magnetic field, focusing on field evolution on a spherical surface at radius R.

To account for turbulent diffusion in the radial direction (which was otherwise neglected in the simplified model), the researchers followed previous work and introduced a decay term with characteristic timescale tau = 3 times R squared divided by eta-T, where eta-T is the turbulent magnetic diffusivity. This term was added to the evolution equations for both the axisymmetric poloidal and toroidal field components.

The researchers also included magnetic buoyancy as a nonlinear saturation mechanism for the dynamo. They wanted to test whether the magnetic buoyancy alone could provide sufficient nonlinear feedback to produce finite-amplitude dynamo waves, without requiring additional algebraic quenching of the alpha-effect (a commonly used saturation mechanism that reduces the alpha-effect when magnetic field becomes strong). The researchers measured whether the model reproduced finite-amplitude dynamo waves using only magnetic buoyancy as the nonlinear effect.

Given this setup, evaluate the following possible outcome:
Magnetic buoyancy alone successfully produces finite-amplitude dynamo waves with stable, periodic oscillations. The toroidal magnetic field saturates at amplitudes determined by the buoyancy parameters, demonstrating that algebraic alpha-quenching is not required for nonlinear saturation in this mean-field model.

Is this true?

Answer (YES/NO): YES